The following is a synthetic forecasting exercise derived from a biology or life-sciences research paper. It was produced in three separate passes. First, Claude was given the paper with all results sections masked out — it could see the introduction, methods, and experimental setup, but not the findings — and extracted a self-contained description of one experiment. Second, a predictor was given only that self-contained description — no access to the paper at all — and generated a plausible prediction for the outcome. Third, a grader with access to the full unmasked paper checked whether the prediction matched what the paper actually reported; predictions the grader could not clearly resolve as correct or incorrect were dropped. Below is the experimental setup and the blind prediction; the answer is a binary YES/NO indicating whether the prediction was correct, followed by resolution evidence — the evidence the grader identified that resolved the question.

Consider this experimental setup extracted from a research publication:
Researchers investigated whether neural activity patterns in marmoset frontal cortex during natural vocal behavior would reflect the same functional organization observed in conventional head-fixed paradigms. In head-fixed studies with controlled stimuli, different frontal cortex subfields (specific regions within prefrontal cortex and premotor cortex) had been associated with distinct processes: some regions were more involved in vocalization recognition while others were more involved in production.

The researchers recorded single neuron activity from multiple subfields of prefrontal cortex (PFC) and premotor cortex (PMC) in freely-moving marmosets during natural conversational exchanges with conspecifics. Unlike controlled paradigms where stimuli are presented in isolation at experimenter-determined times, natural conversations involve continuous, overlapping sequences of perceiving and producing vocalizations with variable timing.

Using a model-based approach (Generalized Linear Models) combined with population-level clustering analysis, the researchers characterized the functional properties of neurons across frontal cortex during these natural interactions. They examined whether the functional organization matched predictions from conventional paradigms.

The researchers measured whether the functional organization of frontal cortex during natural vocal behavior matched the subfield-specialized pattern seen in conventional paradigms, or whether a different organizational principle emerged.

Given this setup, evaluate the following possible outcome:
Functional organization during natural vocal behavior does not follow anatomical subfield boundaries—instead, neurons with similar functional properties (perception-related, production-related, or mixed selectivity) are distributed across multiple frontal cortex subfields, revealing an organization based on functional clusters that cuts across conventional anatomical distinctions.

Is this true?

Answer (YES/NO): YES